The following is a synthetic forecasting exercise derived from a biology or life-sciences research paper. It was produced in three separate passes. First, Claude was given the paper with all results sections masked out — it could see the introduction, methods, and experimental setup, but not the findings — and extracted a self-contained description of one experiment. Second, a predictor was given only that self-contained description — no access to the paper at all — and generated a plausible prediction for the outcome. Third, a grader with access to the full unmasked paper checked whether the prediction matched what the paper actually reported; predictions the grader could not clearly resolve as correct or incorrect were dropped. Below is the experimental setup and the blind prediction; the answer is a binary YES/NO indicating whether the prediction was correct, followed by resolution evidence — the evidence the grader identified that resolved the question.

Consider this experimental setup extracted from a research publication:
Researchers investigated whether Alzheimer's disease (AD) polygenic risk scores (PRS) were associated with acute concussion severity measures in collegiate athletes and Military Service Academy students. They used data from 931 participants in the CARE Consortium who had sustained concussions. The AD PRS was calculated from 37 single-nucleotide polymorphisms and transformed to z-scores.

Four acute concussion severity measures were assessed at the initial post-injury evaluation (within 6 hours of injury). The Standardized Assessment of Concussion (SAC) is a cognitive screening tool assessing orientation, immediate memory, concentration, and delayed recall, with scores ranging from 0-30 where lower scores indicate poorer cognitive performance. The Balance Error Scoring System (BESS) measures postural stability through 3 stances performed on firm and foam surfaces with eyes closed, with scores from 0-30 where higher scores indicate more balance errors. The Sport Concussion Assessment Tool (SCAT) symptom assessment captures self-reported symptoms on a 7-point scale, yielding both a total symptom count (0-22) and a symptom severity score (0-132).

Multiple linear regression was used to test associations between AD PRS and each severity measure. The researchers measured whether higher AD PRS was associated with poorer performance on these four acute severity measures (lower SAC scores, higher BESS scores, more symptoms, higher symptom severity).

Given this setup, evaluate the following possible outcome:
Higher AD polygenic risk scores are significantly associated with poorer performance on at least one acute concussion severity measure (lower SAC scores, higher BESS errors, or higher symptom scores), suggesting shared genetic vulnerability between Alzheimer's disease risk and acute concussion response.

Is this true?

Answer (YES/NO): NO